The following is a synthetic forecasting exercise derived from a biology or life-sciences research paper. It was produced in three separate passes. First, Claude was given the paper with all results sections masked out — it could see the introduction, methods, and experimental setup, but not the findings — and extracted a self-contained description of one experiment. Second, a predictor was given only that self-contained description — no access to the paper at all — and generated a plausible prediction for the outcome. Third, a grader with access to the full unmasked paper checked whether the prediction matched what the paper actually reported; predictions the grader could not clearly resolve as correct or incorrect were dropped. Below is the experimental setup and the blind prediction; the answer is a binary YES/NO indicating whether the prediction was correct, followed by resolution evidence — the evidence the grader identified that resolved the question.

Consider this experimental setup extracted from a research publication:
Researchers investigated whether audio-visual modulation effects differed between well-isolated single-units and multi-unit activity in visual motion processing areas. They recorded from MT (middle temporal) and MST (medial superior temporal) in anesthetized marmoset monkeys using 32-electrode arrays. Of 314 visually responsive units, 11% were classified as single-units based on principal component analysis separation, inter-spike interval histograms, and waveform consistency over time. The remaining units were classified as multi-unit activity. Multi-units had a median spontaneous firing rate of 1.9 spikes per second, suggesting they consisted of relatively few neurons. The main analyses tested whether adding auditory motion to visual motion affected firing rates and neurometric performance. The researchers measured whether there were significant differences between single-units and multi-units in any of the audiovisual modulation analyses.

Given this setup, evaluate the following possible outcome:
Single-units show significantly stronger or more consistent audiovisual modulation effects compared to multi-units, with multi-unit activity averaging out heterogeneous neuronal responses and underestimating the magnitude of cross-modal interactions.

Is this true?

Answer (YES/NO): NO